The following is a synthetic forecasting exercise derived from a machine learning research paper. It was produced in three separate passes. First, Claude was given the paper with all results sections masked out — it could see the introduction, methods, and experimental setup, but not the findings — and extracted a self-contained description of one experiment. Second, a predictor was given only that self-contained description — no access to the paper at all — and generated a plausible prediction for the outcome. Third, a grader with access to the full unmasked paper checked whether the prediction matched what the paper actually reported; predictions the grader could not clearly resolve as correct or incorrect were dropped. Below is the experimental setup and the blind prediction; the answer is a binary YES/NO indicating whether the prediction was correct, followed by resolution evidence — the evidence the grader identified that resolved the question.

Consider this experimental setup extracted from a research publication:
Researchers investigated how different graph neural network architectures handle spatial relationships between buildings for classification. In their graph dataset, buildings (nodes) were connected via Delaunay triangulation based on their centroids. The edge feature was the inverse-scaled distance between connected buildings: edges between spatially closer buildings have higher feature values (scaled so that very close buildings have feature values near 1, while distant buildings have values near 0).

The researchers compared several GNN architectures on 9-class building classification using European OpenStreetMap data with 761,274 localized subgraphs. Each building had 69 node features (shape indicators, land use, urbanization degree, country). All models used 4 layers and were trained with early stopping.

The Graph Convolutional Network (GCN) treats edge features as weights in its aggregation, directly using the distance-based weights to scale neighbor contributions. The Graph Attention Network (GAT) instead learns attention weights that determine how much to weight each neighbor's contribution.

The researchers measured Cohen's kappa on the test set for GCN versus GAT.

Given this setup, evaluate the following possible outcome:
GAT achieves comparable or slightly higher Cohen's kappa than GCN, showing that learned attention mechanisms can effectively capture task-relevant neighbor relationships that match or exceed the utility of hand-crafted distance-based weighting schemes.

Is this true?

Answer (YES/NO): NO